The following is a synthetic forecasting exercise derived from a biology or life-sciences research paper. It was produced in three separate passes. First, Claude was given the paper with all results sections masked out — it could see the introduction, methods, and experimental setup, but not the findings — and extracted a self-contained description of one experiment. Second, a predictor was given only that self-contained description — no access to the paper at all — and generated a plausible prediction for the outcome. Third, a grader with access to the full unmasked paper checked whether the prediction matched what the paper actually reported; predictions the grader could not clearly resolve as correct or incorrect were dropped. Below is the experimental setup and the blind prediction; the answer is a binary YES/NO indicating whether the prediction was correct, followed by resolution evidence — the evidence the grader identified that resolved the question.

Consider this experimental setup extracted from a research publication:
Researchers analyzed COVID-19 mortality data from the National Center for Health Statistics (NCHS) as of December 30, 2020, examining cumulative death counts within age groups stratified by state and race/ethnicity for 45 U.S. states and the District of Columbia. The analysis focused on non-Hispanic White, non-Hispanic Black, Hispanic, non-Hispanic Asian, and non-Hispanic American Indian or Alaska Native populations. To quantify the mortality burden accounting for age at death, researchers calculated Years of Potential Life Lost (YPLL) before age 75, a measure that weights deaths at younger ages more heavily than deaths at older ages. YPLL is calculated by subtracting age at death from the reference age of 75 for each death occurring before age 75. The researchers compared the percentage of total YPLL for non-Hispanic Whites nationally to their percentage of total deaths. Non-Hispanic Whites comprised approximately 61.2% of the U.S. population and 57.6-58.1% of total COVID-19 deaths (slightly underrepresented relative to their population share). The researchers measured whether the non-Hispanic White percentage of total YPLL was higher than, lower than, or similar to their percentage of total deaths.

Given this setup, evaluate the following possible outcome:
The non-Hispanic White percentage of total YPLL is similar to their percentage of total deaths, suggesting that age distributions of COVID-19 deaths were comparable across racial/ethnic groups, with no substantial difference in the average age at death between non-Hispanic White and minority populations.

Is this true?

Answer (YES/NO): NO